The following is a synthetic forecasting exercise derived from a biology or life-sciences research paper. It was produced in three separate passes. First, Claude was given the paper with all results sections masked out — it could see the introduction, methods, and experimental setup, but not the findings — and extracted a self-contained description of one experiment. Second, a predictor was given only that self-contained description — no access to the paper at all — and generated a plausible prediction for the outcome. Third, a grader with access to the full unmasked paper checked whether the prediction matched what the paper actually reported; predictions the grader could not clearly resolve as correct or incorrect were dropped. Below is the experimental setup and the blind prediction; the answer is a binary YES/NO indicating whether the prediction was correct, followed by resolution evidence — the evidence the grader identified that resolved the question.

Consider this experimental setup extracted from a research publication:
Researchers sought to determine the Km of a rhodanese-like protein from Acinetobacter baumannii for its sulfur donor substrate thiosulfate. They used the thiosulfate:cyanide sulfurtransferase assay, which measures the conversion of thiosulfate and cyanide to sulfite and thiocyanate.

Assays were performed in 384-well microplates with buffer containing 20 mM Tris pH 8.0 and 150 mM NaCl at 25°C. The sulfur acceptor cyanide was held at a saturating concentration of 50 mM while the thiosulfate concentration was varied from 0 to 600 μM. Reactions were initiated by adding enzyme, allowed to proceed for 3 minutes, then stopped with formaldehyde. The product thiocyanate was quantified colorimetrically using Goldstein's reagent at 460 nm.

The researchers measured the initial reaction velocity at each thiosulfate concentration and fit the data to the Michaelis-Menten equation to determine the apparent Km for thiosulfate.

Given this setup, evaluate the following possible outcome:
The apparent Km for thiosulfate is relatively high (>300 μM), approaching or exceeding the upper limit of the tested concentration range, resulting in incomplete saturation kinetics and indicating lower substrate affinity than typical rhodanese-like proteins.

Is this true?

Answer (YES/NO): NO